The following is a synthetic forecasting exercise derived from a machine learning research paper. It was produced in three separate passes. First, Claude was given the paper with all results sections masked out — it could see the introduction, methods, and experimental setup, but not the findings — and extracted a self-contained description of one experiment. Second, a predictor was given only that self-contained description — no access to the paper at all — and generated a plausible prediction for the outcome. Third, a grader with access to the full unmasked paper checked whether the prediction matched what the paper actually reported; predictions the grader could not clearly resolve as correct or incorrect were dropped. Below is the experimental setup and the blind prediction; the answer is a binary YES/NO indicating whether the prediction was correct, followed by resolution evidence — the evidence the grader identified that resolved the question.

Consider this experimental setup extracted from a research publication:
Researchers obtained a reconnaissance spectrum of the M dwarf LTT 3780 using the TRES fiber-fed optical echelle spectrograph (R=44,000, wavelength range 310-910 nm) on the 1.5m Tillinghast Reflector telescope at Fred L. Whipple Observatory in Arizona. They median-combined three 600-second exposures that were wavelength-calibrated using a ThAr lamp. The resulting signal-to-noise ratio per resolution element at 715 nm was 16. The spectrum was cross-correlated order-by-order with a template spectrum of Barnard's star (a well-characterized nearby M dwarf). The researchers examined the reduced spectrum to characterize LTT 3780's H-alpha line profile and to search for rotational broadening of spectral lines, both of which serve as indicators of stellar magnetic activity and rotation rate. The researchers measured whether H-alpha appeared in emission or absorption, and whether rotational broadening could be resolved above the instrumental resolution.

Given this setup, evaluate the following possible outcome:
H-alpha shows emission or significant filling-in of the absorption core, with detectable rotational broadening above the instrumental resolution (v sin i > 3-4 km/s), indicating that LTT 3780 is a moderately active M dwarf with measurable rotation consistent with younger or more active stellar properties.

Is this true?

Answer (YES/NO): NO